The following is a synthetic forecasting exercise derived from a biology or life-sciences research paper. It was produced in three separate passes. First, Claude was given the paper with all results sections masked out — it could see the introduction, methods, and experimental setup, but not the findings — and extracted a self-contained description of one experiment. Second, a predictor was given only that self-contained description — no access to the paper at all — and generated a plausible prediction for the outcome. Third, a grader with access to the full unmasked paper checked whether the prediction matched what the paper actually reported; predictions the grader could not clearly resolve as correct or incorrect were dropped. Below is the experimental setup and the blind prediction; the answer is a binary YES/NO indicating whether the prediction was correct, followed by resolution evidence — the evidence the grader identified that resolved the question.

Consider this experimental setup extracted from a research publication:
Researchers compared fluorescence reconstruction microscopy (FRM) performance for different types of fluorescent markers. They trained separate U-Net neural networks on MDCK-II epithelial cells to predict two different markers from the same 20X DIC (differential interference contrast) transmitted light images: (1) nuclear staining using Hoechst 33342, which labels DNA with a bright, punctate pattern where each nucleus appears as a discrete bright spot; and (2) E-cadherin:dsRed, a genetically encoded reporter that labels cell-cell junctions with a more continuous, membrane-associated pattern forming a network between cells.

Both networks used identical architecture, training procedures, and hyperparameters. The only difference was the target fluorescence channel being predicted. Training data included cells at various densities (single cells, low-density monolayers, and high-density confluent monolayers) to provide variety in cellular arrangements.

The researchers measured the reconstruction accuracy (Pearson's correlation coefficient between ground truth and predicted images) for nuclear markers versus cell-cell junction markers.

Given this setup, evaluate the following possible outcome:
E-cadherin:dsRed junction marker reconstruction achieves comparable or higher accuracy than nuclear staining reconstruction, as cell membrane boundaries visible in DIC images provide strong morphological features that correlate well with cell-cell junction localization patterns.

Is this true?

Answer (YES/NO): NO